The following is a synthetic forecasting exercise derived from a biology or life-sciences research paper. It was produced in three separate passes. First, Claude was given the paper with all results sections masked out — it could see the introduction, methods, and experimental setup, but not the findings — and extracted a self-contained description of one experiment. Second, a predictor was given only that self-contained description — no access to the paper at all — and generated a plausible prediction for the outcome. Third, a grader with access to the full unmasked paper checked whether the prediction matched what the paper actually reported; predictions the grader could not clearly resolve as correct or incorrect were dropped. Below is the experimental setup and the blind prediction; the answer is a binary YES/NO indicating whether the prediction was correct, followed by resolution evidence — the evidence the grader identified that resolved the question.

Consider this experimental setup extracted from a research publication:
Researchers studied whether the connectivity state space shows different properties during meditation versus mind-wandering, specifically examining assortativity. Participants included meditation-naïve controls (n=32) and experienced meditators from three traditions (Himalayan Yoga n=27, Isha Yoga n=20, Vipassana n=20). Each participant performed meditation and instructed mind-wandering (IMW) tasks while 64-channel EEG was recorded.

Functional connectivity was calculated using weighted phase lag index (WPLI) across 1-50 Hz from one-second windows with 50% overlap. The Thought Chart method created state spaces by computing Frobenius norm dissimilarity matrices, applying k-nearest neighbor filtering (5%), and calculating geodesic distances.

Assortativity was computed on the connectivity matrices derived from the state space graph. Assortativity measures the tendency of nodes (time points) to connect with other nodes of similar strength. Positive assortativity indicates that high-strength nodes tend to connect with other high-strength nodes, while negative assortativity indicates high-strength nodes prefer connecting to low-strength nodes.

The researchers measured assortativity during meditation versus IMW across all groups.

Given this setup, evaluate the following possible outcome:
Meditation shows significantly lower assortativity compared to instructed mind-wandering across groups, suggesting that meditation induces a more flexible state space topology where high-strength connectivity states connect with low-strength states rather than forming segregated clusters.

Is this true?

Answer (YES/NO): NO